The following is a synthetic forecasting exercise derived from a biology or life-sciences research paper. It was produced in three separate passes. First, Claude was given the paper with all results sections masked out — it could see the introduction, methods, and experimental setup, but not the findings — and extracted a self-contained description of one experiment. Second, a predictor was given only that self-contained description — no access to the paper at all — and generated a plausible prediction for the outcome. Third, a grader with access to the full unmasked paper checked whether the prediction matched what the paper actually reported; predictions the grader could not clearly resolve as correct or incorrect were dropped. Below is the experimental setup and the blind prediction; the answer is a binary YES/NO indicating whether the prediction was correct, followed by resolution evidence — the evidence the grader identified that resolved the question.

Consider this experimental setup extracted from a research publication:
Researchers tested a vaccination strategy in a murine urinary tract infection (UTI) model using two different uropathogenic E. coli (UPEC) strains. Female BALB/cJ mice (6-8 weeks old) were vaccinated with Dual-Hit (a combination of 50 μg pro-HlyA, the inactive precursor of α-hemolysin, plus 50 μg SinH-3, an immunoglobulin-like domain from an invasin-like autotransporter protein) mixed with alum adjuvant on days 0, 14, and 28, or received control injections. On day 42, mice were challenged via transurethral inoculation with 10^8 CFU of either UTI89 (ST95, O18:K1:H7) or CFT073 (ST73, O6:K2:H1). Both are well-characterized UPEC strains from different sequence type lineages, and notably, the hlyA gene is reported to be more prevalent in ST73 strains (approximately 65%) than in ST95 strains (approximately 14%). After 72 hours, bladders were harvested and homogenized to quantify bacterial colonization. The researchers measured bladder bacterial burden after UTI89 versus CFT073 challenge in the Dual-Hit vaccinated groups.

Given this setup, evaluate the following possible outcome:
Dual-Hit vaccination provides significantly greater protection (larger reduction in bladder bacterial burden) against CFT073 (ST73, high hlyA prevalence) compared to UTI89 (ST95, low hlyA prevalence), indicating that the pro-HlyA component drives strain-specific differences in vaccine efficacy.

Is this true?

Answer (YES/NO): NO